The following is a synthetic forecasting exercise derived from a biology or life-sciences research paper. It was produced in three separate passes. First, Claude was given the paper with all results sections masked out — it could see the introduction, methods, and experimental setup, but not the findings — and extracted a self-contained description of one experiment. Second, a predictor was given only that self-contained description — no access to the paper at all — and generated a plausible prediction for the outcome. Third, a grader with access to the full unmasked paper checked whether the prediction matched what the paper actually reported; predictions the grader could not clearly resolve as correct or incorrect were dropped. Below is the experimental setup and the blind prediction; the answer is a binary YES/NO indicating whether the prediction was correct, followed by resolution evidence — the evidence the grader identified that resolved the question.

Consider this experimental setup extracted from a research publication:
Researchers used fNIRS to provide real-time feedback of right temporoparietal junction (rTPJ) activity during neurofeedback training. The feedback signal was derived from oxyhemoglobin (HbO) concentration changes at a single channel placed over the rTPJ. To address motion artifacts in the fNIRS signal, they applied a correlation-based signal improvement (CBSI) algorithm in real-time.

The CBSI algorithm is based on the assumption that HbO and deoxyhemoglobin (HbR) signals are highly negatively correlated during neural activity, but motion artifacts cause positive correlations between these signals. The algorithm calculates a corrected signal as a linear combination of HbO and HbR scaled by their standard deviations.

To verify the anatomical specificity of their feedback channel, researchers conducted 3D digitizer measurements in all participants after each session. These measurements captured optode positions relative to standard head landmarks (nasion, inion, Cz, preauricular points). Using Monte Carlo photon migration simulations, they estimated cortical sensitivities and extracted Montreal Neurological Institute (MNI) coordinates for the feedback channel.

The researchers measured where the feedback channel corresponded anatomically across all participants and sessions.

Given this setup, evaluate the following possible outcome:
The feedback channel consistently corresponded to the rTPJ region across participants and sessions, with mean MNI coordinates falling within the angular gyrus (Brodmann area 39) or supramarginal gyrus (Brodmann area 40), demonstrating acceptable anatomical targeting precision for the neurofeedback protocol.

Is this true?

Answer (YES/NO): NO